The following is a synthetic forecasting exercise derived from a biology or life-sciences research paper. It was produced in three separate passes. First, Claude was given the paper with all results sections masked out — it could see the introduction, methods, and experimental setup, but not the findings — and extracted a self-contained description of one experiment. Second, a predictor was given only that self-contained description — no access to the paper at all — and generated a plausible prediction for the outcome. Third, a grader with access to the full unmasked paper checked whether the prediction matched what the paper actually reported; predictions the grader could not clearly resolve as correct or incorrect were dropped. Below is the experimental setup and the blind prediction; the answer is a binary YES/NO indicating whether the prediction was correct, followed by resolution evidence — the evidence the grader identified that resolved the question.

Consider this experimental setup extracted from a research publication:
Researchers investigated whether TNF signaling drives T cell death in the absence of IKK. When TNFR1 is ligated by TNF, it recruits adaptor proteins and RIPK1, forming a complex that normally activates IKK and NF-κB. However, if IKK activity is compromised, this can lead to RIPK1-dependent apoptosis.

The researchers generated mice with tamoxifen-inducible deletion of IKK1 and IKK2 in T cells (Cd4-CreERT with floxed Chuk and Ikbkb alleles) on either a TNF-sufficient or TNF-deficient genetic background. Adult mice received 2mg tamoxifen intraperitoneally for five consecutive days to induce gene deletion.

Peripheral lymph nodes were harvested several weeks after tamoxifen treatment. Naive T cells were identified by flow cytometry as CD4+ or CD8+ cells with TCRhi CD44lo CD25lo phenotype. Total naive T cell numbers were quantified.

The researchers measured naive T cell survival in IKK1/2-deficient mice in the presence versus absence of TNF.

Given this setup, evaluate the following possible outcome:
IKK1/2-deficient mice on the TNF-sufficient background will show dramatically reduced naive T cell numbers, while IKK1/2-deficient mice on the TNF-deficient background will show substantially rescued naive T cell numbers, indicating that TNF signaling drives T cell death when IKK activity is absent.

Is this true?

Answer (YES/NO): NO